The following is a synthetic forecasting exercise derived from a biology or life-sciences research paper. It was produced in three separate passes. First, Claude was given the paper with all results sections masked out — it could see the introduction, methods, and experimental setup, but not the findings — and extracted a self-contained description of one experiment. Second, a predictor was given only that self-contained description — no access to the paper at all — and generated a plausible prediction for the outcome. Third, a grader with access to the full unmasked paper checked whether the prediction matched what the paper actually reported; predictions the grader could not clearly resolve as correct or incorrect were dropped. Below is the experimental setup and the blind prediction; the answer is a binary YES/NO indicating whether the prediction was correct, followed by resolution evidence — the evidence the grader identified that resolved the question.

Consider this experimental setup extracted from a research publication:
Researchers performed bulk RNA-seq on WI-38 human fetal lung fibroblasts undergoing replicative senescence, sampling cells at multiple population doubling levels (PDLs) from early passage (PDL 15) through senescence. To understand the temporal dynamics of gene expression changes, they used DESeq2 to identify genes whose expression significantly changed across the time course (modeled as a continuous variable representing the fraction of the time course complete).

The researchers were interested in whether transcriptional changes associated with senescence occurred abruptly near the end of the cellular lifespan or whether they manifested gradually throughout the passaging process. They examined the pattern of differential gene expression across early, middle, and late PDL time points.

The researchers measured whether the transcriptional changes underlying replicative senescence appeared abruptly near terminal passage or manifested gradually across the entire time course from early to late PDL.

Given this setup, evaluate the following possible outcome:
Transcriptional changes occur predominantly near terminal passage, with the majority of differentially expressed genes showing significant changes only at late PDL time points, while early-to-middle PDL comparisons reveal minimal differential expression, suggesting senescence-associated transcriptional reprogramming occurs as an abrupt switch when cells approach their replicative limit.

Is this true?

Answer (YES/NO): NO